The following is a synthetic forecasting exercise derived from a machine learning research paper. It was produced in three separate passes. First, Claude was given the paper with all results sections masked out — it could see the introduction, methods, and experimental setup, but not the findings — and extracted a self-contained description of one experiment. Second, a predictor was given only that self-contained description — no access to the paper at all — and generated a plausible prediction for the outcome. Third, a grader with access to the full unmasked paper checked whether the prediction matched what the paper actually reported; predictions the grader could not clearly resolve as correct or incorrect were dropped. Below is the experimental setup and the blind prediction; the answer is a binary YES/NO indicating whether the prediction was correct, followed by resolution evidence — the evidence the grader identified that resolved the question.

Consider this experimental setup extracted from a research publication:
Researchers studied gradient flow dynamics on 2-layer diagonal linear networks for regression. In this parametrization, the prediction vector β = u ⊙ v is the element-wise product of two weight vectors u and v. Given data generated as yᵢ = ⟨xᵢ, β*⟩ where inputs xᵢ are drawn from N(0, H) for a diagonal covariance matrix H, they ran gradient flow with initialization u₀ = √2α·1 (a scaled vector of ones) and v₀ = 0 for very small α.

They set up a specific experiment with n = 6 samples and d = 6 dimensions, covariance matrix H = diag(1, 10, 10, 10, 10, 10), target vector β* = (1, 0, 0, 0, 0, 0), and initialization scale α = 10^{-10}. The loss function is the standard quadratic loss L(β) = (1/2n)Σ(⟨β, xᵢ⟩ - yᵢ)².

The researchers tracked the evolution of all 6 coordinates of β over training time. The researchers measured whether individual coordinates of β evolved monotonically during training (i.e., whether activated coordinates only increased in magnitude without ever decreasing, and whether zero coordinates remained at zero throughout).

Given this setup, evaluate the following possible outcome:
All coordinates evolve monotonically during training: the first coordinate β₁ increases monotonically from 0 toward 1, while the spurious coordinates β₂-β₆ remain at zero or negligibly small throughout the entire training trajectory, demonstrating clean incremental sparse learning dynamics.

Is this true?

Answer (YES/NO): NO